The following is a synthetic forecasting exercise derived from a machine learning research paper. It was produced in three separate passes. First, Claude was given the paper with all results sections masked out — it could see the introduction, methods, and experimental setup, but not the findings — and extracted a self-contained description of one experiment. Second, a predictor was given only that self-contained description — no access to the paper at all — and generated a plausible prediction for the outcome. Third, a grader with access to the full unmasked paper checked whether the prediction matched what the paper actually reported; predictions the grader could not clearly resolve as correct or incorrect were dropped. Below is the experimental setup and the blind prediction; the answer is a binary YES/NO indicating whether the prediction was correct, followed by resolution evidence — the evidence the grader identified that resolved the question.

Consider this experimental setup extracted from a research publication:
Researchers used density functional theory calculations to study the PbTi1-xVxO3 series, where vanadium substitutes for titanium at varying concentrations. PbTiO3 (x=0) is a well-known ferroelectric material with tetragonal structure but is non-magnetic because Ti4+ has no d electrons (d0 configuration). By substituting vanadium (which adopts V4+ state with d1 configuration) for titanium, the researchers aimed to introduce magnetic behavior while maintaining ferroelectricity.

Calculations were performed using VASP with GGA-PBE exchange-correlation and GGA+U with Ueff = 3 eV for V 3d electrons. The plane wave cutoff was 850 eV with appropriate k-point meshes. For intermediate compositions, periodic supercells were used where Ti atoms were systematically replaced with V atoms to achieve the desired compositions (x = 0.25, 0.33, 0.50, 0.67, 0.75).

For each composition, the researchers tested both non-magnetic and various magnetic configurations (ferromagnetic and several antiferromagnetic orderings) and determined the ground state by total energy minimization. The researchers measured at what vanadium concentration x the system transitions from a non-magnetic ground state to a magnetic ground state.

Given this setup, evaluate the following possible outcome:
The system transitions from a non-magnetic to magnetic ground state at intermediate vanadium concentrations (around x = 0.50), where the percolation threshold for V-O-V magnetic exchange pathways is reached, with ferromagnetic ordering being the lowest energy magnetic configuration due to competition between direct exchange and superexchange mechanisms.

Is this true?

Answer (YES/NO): NO